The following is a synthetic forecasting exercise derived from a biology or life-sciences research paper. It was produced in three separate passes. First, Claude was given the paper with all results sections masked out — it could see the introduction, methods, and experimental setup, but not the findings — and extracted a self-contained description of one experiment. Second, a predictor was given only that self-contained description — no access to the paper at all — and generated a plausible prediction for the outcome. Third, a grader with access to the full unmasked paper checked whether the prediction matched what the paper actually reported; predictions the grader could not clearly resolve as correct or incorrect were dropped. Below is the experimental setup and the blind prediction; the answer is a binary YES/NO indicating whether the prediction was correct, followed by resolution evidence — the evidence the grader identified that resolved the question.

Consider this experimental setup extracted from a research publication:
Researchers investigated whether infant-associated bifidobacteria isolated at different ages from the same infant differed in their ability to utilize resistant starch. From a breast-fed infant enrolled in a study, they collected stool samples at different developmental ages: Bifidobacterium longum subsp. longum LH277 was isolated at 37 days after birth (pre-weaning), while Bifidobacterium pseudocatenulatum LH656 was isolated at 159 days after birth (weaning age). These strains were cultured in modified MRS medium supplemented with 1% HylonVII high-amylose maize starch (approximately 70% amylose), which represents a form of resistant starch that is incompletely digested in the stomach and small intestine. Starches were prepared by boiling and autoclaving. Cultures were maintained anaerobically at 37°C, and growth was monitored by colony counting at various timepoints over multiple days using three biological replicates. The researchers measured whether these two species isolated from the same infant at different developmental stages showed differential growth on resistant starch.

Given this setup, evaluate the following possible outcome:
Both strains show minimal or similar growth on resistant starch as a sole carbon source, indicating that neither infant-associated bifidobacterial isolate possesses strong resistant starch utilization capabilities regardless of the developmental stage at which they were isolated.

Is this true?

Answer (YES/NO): NO